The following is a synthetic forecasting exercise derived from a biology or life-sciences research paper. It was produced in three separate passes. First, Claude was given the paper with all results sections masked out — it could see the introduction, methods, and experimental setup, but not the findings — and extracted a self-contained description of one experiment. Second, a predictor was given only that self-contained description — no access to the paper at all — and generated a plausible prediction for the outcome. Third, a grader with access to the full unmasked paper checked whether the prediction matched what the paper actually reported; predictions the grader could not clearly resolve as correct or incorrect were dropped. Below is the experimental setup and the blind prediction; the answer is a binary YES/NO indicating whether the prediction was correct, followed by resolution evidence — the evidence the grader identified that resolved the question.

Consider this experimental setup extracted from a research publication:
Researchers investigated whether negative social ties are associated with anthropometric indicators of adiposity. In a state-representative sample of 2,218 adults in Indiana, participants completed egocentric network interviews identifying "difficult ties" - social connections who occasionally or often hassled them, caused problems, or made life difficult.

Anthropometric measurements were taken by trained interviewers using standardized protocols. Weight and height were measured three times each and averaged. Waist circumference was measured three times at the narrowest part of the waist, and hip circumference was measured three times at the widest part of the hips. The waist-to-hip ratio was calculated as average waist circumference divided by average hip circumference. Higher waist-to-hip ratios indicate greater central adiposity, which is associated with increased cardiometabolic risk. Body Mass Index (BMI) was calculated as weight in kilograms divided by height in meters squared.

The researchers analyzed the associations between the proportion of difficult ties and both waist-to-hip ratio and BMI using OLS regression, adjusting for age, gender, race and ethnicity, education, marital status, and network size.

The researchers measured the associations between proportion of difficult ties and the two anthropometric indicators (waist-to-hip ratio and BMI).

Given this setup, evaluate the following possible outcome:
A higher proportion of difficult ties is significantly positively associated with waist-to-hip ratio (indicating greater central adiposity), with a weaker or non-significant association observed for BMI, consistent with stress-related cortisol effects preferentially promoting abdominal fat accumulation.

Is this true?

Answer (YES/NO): NO